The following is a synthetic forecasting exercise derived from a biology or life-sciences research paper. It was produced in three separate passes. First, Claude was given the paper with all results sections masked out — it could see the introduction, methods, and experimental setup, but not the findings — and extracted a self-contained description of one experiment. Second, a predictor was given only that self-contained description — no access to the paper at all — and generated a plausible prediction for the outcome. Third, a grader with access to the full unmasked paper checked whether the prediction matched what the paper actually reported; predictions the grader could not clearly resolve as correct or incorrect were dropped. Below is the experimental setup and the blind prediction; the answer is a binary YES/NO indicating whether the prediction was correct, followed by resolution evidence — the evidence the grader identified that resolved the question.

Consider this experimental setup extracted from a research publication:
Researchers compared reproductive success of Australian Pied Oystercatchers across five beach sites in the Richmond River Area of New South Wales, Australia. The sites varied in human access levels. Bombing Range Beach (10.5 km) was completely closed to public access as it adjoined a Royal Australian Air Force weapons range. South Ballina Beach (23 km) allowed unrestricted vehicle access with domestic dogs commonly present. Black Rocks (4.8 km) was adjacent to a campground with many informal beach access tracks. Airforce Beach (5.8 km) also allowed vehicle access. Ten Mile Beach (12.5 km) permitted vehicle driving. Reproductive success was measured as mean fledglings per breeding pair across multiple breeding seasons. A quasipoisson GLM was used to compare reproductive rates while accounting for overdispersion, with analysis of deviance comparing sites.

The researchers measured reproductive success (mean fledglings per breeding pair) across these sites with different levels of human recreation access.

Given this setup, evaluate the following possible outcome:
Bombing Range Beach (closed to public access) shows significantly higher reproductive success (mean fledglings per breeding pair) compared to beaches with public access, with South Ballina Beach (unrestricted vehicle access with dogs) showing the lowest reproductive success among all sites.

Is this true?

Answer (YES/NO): NO